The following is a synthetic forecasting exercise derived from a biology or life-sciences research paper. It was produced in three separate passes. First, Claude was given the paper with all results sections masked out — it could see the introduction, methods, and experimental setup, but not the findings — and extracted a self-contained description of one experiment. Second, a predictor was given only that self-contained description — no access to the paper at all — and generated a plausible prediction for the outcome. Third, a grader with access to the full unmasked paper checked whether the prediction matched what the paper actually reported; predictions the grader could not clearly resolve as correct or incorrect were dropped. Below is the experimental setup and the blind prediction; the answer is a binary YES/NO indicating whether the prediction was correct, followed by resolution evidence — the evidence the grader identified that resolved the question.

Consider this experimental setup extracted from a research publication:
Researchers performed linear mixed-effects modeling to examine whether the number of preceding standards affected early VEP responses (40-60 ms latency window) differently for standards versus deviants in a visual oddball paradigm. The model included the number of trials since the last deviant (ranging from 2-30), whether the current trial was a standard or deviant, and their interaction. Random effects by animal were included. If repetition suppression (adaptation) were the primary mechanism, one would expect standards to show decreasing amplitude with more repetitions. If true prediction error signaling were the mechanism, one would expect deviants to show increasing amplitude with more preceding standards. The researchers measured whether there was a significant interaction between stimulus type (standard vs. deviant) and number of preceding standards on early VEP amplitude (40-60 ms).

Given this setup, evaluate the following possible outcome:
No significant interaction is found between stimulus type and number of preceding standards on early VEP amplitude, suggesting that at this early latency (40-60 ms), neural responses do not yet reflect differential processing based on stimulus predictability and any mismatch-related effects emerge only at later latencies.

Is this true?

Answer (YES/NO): NO